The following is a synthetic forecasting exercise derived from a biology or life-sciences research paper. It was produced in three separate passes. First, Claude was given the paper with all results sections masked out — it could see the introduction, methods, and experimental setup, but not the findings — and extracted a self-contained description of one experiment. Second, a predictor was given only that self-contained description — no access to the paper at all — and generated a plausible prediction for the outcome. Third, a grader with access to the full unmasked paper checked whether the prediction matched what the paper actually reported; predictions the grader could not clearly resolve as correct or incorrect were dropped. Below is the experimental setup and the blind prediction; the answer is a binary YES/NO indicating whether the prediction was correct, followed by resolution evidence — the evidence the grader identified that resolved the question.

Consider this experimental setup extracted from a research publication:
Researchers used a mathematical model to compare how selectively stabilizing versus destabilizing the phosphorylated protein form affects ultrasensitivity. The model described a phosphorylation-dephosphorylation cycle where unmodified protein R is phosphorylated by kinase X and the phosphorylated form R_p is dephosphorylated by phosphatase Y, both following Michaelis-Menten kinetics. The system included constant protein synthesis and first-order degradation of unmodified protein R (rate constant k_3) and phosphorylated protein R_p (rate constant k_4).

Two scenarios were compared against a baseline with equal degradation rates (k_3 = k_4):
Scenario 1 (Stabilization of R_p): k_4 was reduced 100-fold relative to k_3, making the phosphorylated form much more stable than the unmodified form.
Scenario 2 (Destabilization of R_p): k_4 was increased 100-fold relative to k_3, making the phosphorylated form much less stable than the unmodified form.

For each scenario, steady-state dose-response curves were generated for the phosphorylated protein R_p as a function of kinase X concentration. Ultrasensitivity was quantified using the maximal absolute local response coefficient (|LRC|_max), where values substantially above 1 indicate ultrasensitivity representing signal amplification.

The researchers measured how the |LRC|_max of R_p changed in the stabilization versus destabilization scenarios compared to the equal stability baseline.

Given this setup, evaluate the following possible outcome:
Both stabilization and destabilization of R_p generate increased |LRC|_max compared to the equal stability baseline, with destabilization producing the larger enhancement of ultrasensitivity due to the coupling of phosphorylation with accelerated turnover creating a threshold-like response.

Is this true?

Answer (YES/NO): NO